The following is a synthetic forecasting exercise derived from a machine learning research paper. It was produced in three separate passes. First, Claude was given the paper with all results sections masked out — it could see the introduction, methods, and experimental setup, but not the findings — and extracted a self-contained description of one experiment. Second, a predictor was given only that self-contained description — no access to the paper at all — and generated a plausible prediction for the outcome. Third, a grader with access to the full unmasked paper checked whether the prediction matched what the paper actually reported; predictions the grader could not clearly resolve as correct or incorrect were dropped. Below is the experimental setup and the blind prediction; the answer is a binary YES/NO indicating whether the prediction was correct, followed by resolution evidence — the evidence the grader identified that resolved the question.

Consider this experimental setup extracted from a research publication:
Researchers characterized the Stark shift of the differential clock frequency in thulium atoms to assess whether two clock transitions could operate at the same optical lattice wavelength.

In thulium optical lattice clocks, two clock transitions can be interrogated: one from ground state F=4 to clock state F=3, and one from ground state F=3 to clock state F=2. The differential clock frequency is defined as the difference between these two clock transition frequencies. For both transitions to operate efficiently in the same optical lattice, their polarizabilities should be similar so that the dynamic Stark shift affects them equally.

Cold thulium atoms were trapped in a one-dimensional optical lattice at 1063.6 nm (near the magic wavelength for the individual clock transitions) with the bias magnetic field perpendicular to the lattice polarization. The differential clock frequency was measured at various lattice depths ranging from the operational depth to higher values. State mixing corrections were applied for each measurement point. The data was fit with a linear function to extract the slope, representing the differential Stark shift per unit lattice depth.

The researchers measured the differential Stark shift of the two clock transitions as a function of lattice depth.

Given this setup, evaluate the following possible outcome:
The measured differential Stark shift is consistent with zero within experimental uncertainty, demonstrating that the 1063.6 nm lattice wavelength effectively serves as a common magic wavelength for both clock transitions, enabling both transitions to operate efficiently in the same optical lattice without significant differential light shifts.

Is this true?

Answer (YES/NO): NO